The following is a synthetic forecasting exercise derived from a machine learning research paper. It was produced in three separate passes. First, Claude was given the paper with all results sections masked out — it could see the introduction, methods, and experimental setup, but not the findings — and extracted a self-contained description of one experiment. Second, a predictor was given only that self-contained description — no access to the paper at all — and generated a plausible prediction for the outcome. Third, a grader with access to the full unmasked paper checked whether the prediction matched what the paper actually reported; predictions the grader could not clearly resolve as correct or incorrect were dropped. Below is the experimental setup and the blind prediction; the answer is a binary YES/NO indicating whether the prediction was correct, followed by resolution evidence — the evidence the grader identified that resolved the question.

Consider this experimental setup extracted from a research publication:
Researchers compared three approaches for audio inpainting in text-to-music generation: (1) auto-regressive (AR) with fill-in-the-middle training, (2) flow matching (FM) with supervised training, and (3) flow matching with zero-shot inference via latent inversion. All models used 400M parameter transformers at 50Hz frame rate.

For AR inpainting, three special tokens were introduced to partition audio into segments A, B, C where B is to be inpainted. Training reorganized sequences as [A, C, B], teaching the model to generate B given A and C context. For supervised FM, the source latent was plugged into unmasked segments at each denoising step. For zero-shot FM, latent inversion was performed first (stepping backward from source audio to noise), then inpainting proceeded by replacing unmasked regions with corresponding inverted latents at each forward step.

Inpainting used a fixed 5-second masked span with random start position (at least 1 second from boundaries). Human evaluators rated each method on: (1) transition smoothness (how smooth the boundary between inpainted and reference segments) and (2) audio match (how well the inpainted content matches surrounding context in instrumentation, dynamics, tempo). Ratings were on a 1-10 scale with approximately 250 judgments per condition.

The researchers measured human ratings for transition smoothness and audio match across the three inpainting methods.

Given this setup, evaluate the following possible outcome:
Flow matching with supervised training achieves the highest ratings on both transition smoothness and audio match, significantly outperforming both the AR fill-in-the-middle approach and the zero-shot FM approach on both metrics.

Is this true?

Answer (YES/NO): YES